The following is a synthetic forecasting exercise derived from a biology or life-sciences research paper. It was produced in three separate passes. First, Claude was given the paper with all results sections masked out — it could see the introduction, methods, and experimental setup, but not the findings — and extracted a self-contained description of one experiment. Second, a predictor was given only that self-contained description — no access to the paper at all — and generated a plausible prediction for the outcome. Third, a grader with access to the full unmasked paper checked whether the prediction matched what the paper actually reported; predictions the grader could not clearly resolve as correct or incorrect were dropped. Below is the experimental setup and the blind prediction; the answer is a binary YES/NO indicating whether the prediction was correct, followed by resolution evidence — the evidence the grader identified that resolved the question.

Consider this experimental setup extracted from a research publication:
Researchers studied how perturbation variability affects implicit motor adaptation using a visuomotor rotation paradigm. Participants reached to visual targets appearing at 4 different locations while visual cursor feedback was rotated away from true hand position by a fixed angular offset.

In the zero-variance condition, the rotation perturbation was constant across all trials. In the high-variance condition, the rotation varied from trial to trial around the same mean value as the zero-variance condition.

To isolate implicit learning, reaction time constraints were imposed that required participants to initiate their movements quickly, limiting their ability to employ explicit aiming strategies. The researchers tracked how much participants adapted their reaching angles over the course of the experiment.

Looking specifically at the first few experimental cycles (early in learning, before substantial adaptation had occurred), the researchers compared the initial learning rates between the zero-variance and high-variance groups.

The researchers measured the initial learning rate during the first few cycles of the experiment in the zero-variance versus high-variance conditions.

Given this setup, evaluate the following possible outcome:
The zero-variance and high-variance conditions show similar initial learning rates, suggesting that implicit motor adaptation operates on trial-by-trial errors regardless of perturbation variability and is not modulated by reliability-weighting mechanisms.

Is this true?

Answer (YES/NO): NO